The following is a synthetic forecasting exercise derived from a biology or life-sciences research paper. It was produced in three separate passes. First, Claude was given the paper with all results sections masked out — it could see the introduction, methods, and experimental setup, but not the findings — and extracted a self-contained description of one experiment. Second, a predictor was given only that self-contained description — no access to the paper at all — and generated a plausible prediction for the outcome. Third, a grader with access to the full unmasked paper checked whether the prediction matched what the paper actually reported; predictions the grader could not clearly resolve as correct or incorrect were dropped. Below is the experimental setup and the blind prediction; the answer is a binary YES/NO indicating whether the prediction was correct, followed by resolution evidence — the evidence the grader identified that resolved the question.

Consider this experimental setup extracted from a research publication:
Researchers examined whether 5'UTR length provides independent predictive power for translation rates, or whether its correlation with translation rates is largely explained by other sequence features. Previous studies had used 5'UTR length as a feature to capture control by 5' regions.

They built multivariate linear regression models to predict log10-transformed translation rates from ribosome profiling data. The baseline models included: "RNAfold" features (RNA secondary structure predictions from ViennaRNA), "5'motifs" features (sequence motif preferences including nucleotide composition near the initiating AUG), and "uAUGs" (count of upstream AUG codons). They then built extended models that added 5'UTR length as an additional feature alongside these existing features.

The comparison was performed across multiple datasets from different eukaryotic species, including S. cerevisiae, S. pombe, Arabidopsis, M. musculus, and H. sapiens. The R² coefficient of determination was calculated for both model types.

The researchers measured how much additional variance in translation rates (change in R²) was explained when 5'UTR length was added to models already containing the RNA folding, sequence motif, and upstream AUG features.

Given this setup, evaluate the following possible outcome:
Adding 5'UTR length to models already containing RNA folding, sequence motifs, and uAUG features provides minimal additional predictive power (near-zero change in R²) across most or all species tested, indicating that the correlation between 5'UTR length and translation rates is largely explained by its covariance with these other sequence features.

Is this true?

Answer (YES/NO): YES